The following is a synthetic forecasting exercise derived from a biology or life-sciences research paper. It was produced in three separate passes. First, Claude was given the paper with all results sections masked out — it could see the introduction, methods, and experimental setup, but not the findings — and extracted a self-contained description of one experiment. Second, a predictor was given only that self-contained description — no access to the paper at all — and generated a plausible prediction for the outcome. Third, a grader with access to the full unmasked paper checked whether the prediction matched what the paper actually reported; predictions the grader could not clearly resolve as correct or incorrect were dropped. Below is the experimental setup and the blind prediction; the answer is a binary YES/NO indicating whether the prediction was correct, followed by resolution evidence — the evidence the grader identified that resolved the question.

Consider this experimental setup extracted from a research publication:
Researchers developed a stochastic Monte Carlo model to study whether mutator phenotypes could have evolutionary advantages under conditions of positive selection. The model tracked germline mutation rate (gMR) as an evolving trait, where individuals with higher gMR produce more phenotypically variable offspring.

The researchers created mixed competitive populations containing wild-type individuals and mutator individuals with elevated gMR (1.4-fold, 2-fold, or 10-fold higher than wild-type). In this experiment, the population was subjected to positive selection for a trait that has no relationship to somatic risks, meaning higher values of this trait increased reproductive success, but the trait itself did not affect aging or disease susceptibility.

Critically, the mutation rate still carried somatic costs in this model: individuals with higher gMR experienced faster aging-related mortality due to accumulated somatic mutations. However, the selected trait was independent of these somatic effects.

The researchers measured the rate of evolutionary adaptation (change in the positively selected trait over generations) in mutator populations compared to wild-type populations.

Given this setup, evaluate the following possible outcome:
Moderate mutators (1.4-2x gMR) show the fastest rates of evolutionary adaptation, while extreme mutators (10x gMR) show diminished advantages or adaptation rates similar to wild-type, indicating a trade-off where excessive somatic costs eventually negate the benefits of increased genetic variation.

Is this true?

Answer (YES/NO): NO